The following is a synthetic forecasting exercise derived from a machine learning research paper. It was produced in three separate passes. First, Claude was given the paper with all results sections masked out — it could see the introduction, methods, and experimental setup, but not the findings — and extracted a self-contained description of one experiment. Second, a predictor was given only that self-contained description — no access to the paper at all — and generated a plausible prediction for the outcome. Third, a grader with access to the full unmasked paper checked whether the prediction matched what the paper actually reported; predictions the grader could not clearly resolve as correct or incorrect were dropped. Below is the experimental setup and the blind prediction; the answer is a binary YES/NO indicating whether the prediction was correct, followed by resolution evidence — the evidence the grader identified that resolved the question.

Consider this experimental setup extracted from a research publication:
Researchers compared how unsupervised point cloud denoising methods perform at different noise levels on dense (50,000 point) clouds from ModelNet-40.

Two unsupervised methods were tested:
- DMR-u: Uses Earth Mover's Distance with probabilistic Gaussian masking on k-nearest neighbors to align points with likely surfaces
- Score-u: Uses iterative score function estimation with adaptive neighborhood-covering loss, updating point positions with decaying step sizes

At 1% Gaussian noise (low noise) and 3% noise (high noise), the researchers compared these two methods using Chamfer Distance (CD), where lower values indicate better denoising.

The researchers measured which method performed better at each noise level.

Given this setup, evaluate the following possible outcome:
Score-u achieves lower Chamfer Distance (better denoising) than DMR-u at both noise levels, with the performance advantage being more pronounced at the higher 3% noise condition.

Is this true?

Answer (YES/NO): NO